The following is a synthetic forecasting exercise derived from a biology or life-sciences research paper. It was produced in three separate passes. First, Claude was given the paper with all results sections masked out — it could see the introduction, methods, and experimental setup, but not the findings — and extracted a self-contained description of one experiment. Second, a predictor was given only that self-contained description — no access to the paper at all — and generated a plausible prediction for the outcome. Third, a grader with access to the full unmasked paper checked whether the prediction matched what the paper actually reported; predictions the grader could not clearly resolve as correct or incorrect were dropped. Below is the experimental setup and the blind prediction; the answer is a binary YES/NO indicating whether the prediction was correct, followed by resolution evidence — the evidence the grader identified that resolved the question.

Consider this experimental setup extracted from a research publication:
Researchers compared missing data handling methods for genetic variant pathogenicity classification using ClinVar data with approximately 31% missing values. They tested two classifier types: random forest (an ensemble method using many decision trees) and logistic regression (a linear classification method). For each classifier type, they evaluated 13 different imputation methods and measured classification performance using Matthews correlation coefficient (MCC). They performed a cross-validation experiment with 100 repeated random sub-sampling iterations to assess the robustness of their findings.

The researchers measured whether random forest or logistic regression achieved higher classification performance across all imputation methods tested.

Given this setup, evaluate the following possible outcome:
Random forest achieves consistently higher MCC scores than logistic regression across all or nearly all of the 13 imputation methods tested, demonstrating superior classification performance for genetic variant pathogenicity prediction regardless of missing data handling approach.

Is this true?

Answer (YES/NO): YES